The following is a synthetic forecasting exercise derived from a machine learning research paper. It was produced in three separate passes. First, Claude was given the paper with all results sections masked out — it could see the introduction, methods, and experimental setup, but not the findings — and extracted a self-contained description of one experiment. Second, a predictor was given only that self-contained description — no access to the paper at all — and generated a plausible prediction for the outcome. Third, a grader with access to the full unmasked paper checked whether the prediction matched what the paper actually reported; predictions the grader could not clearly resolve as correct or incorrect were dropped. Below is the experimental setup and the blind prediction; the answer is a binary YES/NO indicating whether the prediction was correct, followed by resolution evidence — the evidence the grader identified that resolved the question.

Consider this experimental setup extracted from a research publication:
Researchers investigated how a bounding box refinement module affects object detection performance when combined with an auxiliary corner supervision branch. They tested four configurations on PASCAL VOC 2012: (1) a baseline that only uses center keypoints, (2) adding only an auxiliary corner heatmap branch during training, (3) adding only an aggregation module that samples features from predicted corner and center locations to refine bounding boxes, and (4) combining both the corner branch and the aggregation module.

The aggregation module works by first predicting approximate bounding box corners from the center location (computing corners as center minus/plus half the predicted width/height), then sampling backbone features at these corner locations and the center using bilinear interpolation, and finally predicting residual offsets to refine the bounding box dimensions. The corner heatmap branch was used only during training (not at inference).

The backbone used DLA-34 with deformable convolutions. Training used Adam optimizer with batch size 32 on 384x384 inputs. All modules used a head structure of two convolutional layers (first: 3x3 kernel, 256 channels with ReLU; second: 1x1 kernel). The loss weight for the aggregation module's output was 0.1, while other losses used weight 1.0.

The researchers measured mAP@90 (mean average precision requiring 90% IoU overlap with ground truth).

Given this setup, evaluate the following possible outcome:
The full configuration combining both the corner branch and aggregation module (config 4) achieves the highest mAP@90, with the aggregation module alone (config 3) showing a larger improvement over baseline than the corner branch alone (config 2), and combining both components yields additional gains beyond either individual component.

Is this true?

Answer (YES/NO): YES